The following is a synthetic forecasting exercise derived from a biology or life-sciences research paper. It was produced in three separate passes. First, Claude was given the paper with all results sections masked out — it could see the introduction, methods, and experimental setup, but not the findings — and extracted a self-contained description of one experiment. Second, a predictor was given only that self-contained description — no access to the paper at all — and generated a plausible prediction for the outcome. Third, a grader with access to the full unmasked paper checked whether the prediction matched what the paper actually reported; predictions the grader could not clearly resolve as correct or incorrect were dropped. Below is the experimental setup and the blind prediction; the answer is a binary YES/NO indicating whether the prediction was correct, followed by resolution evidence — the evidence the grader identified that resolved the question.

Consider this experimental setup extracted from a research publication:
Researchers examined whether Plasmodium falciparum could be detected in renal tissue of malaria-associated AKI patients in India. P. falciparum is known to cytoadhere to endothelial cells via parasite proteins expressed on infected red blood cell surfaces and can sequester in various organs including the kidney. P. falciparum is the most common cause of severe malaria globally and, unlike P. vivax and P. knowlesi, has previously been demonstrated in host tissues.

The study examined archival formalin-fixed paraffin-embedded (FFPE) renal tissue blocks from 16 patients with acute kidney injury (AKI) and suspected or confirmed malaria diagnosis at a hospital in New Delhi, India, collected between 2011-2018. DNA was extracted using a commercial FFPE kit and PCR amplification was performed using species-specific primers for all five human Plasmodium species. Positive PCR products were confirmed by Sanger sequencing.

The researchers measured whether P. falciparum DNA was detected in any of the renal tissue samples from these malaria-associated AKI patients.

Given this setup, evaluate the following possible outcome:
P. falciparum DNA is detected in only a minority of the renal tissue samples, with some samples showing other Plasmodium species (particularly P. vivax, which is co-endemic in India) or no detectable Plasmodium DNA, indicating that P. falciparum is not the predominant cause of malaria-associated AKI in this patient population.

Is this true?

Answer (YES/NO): YES